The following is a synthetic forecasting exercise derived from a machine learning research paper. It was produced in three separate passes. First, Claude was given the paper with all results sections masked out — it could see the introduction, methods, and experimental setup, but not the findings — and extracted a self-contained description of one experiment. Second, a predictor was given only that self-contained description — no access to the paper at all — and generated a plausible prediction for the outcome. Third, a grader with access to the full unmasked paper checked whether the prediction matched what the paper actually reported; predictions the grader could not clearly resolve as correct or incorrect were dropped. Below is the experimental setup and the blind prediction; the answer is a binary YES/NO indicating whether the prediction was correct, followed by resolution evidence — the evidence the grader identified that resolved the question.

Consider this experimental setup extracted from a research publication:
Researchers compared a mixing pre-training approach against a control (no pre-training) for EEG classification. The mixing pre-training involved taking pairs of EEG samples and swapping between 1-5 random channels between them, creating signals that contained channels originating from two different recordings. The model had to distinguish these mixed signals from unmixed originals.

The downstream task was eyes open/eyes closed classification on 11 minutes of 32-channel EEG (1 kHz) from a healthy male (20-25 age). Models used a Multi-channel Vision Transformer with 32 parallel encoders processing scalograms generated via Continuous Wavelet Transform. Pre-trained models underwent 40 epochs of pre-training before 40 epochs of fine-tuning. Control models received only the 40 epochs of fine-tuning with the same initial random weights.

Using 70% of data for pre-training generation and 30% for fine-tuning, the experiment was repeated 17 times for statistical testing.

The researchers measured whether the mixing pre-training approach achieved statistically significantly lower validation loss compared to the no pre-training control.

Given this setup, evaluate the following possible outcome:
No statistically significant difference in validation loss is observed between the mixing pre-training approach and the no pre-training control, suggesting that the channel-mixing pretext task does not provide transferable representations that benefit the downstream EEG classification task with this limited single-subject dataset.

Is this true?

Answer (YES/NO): YES